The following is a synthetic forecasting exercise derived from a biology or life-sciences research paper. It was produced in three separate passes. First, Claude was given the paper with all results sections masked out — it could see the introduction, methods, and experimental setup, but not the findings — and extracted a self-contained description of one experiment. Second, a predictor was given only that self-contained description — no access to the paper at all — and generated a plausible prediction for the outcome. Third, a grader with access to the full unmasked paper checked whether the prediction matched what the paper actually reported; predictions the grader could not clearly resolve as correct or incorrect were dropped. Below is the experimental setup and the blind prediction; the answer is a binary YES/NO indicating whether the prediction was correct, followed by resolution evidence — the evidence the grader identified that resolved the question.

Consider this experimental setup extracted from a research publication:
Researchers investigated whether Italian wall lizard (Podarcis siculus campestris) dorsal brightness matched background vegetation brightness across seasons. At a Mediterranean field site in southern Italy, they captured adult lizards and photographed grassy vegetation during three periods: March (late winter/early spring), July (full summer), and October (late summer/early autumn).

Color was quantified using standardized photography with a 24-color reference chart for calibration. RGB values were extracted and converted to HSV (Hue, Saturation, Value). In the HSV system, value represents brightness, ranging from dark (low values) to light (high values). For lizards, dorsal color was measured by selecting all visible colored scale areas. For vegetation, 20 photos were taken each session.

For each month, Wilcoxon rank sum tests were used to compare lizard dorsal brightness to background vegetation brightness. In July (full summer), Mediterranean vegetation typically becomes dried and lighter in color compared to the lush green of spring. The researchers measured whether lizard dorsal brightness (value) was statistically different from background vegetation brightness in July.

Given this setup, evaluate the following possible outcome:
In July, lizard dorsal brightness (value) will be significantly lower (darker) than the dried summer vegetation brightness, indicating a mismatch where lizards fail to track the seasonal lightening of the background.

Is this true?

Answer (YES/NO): NO